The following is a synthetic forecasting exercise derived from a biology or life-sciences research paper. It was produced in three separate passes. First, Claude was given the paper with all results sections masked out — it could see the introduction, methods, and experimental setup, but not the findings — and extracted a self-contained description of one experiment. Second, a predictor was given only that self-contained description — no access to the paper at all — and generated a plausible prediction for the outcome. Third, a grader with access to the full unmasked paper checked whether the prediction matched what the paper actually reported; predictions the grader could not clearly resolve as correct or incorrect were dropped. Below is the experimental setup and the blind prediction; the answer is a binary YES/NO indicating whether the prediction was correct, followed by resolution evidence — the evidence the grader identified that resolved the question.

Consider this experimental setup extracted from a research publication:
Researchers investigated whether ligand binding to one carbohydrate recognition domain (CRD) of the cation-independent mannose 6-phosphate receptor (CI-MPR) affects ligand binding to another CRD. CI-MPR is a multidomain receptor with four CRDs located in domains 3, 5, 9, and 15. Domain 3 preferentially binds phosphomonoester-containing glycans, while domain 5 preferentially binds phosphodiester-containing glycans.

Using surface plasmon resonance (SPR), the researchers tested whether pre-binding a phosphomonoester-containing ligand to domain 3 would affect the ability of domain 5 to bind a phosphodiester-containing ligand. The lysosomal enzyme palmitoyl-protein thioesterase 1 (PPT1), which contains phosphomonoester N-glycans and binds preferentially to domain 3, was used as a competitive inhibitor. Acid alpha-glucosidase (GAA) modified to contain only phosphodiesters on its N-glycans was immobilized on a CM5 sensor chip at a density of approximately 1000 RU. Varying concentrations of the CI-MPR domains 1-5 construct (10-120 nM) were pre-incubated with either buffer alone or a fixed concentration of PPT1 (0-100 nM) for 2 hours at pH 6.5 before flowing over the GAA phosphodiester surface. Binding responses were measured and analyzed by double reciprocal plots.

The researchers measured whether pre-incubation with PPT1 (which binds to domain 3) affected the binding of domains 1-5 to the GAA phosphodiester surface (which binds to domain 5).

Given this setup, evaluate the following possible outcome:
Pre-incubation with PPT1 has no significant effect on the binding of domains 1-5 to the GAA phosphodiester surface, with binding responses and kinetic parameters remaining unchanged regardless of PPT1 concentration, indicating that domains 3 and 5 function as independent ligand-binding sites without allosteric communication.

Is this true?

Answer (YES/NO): NO